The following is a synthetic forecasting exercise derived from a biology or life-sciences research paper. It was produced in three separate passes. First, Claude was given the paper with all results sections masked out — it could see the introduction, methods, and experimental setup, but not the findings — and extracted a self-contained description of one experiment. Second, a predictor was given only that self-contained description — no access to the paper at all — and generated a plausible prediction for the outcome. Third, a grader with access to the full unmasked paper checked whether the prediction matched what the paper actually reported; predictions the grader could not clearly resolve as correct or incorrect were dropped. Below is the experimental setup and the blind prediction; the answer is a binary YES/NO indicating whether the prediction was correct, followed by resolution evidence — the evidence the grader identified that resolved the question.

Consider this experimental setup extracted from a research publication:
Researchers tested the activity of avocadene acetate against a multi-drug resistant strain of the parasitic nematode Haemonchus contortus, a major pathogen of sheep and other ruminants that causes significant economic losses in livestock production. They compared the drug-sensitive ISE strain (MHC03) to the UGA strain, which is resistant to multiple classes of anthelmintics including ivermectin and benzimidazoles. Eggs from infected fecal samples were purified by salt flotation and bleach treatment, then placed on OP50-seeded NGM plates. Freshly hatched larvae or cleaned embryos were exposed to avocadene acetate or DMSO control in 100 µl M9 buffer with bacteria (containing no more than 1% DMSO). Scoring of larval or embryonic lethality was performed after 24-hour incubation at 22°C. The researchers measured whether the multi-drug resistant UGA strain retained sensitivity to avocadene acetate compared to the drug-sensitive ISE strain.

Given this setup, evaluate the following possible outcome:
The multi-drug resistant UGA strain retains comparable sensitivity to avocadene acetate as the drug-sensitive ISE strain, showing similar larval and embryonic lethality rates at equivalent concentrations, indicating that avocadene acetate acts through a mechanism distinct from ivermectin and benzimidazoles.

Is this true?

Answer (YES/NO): YES